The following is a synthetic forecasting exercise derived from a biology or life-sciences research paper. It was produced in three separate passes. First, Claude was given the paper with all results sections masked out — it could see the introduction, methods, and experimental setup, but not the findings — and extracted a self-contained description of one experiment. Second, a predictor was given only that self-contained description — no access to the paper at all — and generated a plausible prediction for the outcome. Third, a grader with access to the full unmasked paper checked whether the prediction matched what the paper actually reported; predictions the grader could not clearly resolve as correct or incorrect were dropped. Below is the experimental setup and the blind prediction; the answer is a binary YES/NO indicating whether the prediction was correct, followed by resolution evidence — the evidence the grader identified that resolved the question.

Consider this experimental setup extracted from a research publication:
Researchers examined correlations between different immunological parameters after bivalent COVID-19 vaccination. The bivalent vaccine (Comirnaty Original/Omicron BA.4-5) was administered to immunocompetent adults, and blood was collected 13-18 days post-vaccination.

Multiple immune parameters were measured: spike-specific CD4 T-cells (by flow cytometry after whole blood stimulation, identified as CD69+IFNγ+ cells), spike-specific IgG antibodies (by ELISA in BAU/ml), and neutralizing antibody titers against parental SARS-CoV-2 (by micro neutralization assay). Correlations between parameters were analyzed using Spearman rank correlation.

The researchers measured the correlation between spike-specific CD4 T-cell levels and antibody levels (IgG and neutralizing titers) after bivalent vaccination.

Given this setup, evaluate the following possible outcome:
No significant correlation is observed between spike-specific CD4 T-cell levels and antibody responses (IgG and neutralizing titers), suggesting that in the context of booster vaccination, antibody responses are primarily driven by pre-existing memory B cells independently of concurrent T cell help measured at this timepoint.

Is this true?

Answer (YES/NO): NO